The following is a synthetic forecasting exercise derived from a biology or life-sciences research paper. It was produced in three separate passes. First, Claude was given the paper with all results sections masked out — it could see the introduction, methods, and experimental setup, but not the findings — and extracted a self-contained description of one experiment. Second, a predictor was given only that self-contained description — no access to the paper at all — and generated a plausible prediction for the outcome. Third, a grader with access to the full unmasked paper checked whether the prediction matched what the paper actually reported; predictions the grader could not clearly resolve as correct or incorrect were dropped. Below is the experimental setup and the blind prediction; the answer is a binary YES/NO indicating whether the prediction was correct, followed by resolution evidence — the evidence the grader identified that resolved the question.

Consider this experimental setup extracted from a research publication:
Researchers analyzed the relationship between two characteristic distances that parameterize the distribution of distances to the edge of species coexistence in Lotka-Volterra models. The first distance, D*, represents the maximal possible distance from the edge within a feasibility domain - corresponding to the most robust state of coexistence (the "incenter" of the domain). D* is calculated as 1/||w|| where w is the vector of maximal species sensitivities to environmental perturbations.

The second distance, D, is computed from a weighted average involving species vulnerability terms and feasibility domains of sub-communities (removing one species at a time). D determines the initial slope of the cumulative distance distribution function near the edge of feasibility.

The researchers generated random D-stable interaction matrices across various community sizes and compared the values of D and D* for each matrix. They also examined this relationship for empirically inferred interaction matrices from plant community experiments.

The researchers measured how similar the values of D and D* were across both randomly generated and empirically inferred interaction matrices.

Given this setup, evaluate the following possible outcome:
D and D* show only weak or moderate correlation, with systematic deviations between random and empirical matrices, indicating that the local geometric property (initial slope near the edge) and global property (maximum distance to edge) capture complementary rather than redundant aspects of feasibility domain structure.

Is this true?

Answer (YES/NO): NO